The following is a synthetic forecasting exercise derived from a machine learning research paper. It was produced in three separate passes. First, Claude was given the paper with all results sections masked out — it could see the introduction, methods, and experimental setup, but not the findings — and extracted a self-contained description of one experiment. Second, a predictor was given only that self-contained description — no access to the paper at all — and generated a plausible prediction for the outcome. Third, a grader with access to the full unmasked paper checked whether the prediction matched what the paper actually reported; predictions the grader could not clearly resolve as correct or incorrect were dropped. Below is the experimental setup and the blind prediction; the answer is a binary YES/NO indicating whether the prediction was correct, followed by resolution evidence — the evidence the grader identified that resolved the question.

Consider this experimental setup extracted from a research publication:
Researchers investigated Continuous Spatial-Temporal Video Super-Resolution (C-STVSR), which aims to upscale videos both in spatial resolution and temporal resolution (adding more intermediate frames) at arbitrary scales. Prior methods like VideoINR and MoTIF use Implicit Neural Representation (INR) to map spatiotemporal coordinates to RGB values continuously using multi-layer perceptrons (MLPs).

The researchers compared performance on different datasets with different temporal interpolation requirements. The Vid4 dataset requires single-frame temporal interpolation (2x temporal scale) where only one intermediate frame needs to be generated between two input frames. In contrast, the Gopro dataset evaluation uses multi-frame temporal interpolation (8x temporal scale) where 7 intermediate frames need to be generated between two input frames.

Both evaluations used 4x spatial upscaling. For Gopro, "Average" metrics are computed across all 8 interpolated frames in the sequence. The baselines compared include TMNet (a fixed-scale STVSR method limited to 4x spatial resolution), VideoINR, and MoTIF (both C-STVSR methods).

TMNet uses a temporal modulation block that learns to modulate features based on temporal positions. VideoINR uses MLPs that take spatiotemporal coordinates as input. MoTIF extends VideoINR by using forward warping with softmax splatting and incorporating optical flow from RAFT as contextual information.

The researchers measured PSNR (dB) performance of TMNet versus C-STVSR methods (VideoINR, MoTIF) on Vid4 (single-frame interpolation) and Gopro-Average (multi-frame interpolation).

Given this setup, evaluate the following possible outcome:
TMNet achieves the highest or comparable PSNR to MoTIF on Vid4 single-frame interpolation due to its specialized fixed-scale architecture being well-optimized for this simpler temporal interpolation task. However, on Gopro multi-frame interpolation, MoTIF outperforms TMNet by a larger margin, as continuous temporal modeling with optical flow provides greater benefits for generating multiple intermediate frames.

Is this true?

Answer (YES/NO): YES